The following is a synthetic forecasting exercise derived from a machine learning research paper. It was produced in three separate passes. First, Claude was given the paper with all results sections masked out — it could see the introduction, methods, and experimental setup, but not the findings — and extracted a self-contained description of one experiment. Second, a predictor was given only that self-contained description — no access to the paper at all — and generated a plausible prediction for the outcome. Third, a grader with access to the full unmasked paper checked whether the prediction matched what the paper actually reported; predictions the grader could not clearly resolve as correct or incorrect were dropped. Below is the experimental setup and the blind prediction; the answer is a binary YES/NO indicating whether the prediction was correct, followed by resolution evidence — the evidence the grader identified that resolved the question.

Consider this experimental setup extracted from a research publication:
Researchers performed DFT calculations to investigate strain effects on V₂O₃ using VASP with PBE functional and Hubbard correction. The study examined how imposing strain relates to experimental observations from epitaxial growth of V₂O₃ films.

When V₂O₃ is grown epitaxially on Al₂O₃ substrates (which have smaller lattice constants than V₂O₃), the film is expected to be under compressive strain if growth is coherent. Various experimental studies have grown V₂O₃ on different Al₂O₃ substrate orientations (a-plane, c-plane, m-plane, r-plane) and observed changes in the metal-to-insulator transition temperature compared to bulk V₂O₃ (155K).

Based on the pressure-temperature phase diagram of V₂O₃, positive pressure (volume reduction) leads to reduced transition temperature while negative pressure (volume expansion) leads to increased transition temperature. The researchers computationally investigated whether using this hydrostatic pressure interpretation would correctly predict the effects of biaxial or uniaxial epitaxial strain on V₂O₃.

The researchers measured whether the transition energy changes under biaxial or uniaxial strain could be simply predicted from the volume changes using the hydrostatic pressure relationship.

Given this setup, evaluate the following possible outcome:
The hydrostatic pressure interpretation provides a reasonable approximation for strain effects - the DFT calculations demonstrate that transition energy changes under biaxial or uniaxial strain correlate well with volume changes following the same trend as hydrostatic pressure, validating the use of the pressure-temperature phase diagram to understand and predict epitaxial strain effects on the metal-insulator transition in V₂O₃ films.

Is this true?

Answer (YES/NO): NO